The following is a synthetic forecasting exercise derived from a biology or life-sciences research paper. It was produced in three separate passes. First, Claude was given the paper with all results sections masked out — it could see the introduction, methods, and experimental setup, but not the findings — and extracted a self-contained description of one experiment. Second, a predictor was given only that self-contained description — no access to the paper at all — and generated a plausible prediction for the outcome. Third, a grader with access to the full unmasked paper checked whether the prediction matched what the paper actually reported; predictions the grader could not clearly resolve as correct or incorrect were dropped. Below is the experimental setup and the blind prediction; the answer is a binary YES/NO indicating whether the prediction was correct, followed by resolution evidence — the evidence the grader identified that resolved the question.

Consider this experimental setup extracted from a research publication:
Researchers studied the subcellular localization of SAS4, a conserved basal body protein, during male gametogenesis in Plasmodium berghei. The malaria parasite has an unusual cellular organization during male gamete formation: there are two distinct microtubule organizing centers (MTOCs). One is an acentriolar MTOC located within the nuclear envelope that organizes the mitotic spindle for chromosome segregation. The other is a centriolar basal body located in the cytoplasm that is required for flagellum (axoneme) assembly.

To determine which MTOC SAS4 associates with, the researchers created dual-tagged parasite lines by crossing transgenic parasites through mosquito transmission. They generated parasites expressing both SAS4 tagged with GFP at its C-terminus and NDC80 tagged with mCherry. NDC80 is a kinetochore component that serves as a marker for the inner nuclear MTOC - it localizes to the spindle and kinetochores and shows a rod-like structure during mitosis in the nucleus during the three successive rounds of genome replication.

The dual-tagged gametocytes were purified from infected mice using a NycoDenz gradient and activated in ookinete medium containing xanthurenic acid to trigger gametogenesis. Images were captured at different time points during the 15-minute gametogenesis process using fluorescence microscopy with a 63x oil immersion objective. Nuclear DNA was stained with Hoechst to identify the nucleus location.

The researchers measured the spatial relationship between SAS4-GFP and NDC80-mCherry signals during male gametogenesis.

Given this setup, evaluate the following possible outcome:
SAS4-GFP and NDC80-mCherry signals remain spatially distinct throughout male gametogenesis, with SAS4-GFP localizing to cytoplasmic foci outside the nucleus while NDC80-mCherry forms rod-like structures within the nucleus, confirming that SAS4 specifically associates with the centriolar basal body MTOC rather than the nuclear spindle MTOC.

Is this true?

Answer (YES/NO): YES